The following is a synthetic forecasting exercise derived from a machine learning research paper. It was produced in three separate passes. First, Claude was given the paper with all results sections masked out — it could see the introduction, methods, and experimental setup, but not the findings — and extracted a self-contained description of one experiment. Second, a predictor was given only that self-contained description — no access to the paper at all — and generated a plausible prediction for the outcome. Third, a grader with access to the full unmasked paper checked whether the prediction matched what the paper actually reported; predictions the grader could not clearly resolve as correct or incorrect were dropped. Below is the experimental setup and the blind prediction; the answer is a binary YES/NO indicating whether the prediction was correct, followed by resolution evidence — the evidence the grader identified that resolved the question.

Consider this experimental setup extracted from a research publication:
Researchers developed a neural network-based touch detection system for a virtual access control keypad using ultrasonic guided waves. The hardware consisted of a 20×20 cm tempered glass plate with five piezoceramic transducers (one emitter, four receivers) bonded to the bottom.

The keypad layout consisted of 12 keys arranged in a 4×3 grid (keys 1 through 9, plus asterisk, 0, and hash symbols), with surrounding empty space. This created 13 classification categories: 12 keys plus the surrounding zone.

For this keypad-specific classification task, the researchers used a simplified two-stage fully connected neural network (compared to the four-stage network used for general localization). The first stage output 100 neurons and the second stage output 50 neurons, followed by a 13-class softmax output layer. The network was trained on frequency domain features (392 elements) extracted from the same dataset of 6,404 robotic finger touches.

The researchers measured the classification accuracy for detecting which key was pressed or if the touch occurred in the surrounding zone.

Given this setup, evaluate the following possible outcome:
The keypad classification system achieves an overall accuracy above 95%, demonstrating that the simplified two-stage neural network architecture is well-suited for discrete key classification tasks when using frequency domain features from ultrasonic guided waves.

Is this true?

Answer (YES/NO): YES